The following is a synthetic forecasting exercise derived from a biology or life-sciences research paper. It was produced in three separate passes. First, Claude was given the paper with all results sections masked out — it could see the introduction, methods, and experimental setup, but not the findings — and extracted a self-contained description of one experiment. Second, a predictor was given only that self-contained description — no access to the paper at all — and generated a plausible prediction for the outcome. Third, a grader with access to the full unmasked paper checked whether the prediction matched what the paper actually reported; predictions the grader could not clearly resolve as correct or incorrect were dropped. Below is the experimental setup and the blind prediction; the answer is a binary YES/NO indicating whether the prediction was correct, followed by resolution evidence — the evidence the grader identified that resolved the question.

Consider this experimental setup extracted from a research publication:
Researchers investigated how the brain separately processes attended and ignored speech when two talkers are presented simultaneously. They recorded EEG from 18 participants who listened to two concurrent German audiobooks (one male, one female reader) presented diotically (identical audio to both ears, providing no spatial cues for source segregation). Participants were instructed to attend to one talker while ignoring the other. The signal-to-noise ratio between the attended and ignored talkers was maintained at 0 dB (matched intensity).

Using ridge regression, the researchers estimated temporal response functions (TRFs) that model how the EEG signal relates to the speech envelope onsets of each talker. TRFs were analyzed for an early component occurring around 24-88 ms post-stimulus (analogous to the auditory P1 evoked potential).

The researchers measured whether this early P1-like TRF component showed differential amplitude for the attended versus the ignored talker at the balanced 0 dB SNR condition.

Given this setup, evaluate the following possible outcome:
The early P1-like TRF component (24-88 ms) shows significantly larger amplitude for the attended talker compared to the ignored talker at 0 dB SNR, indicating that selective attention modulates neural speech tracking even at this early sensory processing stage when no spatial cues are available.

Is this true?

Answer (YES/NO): NO